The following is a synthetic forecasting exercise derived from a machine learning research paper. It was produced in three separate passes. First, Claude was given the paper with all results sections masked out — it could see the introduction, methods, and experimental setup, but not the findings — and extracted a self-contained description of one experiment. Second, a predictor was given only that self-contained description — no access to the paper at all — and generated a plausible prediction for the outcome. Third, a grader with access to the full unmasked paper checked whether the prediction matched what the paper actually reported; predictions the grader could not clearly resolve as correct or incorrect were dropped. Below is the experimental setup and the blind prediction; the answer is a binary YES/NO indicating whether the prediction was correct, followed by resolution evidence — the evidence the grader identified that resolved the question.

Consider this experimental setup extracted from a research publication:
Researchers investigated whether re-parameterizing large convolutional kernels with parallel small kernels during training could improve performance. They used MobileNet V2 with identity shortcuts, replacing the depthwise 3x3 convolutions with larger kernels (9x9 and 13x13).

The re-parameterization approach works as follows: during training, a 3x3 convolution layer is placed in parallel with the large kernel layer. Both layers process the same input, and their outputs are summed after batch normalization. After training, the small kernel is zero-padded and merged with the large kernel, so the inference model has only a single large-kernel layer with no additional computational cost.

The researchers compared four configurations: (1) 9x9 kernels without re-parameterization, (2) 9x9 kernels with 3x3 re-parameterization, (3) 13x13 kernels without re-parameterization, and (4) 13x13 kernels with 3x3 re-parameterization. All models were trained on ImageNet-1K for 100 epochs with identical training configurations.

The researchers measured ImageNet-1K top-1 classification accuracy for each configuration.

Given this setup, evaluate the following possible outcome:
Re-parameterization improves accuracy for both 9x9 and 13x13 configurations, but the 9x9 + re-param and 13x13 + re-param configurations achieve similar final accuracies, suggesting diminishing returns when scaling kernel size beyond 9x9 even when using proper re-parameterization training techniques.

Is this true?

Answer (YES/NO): YES